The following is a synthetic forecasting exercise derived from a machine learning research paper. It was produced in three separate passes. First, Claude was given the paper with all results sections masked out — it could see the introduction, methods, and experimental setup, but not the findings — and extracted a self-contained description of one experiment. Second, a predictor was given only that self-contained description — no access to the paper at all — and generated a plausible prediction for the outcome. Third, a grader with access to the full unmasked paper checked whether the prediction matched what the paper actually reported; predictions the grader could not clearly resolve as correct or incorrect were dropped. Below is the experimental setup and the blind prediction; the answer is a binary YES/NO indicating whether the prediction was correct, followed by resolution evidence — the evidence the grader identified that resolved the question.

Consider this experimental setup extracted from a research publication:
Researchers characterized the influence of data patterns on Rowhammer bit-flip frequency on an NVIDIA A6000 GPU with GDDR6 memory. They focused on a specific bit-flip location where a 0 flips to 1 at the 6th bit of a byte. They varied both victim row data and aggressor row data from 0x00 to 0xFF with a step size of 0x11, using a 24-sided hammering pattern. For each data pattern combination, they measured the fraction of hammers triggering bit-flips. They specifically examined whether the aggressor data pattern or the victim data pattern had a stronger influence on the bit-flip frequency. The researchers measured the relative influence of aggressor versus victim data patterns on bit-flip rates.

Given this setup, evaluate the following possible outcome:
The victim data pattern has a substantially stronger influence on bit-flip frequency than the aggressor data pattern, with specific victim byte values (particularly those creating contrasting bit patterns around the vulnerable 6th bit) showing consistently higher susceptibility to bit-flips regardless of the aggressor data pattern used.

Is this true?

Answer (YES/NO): YES